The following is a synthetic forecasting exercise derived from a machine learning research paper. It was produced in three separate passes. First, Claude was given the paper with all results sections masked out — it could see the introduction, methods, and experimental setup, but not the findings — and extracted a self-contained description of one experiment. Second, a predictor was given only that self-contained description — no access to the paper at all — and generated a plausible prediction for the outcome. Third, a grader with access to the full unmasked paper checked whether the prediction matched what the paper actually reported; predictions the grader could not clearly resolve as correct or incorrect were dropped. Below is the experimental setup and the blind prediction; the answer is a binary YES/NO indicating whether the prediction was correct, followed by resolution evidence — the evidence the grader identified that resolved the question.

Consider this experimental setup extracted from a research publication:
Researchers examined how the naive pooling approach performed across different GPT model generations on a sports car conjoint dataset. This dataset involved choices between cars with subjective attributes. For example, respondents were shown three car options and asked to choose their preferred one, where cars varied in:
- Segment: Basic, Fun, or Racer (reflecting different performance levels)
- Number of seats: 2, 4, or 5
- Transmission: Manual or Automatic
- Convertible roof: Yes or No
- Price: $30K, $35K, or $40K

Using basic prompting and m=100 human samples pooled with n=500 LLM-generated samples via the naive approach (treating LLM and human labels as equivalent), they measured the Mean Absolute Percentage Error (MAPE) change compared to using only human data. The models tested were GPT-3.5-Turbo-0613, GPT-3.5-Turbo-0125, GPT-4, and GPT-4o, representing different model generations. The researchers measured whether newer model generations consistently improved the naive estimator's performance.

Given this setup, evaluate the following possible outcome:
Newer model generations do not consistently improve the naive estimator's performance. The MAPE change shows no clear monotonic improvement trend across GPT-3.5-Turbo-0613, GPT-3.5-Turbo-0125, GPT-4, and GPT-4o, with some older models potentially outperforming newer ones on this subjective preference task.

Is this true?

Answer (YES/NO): YES